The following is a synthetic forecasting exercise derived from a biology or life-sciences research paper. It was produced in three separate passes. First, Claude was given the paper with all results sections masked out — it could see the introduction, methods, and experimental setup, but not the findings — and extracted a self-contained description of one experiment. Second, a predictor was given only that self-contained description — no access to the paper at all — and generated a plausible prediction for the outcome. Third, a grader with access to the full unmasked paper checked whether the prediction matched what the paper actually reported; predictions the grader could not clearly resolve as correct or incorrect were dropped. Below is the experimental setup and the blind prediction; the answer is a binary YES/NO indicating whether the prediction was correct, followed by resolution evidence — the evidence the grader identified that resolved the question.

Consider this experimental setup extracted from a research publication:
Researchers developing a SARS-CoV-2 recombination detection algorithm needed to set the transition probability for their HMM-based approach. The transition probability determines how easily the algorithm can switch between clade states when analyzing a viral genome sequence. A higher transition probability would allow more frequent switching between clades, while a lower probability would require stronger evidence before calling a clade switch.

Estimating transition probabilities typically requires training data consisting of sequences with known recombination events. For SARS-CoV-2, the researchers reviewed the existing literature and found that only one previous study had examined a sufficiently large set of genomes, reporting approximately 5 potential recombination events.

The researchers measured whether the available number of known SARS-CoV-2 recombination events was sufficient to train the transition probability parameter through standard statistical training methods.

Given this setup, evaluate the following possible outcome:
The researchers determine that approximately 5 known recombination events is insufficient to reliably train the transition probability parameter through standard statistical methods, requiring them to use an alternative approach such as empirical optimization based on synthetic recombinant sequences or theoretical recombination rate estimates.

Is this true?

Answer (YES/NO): NO